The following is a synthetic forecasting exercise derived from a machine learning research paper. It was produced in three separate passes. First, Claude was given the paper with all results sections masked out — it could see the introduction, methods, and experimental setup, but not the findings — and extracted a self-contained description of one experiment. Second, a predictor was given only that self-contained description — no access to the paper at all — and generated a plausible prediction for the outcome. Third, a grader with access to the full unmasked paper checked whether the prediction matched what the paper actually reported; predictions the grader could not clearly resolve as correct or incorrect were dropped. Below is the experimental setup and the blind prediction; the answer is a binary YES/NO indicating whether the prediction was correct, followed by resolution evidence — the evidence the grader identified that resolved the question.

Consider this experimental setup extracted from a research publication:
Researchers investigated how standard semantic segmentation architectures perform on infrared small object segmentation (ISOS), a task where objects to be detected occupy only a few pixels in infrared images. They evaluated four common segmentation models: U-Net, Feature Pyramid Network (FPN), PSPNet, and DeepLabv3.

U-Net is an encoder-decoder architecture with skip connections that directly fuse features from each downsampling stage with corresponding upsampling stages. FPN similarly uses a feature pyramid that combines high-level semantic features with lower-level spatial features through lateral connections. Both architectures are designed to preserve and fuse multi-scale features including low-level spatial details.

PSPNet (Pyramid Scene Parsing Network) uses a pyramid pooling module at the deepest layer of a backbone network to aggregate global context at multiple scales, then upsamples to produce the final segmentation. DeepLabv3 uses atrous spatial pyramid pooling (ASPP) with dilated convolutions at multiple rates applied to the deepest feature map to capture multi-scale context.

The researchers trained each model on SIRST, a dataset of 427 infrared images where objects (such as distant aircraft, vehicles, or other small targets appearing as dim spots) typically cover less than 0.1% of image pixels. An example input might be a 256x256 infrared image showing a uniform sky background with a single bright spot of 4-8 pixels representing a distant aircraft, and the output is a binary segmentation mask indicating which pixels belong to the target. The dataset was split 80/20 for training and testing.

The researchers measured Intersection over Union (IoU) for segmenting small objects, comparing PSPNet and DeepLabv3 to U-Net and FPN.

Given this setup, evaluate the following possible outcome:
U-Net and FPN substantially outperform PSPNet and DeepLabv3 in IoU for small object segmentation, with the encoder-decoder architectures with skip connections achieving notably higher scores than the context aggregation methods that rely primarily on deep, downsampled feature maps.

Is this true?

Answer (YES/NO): YES